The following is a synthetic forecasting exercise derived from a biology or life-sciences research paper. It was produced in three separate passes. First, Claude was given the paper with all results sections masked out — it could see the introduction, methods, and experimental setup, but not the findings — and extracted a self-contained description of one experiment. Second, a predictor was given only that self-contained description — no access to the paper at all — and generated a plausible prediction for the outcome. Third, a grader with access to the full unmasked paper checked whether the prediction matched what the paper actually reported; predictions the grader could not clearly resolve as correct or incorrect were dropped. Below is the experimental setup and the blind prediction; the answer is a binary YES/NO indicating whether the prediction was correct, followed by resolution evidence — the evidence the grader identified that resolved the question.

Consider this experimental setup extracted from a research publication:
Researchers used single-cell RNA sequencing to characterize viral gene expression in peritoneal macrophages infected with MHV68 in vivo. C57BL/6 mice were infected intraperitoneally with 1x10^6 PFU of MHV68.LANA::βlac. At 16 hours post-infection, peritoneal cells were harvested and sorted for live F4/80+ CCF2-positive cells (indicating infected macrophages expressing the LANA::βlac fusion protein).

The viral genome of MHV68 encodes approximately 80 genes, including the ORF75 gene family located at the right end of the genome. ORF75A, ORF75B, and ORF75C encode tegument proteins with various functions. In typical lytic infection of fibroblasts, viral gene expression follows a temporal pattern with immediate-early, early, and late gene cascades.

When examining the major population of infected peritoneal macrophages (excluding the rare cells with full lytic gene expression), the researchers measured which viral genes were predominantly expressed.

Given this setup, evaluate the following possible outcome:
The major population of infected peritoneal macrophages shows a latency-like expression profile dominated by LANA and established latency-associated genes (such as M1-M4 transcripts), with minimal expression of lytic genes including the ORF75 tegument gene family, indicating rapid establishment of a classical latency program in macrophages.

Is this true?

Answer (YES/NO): NO